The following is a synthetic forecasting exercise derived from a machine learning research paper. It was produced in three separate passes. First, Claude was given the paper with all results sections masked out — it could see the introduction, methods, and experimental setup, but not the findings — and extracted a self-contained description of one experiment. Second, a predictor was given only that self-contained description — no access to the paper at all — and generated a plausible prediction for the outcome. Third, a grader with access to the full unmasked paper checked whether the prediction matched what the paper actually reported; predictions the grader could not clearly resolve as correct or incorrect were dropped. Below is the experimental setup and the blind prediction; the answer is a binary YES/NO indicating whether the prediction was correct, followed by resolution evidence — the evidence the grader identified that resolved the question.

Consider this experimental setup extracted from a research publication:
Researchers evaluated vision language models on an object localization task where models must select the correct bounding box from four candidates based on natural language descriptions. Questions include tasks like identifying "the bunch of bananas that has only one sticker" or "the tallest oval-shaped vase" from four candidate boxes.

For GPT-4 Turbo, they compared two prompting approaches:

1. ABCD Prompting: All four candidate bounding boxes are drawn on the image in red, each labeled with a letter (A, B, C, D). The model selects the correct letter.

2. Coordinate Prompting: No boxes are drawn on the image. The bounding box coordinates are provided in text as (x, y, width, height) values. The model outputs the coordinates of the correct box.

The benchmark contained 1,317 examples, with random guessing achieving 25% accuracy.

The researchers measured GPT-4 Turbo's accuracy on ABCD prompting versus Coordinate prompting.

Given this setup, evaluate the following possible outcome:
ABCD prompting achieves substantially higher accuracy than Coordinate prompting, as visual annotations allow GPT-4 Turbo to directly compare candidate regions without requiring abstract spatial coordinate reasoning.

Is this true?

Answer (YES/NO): YES